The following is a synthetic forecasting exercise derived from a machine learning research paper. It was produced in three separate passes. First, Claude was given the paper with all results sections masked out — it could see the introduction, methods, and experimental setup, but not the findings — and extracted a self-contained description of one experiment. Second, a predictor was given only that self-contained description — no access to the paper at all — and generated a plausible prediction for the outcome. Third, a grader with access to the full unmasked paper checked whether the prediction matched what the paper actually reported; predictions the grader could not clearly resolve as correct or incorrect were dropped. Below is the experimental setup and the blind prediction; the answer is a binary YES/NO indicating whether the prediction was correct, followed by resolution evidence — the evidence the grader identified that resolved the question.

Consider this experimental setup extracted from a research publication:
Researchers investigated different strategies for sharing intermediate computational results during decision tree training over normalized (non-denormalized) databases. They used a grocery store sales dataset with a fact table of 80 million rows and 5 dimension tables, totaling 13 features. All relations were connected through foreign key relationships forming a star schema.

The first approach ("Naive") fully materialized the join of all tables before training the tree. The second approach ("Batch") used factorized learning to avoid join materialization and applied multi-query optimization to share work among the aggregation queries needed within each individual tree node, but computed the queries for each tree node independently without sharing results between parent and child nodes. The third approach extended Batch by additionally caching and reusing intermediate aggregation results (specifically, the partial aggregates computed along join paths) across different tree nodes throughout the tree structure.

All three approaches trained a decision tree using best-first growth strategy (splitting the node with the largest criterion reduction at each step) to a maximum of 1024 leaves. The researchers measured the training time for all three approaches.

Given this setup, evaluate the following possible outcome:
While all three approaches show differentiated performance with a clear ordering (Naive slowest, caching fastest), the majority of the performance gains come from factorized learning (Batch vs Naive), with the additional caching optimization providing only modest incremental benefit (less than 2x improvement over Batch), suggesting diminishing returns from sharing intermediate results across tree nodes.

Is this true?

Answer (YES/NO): NO